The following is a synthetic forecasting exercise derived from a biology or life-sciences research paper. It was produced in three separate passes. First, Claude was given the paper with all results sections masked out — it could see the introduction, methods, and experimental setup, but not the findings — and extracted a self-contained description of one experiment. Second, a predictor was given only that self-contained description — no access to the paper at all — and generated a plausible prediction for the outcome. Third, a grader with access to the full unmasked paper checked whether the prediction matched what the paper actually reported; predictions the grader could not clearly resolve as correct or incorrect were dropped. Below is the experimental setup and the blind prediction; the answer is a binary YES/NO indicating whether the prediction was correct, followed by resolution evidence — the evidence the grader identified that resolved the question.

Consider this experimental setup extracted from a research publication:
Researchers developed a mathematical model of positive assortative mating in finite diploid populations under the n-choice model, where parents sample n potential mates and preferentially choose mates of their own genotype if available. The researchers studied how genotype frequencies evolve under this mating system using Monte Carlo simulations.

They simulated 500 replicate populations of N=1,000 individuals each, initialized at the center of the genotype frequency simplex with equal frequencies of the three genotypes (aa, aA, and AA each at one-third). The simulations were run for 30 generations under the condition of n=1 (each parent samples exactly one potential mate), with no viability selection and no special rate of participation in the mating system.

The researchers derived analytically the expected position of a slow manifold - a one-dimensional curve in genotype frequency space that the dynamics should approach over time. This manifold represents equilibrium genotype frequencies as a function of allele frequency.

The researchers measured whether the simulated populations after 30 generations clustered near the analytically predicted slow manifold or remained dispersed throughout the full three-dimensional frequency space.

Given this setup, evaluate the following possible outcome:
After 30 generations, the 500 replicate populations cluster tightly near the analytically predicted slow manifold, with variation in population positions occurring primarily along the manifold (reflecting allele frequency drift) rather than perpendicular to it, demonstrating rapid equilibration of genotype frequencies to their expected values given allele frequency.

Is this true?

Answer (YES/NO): YES